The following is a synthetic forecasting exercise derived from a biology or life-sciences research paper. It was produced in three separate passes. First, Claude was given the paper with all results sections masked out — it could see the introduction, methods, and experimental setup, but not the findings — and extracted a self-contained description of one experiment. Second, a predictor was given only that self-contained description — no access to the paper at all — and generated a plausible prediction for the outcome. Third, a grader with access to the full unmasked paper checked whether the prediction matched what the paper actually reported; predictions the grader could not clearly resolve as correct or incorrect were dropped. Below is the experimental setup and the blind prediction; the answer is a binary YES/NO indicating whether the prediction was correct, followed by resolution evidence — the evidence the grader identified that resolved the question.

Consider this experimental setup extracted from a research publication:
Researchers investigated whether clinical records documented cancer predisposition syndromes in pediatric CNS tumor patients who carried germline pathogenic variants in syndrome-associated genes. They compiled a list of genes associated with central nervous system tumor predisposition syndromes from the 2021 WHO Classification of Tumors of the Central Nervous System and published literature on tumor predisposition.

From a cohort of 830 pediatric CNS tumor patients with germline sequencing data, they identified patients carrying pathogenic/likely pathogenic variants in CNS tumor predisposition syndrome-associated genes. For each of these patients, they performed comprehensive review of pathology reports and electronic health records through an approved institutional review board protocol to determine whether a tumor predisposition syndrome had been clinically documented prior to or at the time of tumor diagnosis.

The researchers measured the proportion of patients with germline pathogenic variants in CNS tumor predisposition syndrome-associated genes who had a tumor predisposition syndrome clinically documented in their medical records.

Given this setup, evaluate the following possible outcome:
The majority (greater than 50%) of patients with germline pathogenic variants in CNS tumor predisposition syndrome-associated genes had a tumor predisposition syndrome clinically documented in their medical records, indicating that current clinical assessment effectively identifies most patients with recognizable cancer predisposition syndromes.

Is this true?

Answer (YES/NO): NO